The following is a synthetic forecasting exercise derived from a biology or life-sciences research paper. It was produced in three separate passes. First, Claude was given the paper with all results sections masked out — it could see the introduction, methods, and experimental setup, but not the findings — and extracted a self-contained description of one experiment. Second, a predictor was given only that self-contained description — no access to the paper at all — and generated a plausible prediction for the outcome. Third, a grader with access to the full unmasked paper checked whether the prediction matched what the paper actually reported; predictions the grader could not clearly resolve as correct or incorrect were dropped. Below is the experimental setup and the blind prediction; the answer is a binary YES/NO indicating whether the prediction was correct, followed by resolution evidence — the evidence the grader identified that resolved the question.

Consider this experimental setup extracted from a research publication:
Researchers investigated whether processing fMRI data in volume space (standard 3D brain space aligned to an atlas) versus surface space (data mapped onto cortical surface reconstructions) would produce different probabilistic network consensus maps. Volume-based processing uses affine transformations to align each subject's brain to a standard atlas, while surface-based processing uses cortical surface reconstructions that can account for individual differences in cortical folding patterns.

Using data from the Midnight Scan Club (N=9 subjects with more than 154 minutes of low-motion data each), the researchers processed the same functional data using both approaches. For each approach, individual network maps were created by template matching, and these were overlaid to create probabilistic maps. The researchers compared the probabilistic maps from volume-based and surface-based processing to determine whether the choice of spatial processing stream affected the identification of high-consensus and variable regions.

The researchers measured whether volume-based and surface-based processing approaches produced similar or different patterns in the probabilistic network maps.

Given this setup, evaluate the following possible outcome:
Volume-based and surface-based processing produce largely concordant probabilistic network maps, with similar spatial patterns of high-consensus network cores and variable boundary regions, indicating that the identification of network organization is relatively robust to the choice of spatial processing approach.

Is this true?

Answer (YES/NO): YES